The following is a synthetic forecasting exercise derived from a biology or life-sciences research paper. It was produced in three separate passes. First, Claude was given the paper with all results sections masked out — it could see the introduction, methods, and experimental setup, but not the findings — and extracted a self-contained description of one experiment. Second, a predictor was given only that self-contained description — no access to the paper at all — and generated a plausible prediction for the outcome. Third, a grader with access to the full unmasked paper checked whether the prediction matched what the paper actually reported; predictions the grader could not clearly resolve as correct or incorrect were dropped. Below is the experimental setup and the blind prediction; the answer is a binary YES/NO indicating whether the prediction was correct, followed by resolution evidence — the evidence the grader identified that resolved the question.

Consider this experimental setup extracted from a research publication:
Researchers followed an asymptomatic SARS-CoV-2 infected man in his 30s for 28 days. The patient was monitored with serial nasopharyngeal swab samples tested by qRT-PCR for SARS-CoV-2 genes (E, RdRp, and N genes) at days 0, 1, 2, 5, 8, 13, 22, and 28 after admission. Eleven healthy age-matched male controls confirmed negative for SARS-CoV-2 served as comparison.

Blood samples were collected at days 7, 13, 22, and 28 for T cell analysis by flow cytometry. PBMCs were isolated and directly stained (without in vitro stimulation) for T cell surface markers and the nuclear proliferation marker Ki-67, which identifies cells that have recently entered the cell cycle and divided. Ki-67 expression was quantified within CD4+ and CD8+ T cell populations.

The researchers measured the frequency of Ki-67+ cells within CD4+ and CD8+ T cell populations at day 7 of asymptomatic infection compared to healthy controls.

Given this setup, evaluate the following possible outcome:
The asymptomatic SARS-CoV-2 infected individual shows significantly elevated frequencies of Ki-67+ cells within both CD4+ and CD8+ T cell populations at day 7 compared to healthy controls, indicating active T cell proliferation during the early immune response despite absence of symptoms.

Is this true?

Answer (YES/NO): YES